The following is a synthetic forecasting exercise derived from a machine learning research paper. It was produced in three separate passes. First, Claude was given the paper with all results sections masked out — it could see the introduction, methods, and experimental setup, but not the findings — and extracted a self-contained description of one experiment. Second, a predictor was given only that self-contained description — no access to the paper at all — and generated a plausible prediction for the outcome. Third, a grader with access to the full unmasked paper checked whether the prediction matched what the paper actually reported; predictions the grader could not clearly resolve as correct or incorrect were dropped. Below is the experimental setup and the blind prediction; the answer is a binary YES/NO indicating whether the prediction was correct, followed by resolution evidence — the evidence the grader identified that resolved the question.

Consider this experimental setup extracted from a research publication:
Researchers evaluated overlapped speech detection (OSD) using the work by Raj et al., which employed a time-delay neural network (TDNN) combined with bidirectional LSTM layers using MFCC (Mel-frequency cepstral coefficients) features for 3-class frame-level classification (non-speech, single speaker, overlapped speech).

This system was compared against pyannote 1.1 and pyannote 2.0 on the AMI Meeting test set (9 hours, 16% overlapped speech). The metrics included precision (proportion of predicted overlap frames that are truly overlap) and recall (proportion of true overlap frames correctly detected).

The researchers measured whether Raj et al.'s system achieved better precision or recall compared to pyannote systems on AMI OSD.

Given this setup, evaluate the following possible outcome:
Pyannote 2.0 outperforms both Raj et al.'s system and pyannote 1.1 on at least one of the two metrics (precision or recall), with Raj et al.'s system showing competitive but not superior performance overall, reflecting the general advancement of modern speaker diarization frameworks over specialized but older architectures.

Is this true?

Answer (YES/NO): NO